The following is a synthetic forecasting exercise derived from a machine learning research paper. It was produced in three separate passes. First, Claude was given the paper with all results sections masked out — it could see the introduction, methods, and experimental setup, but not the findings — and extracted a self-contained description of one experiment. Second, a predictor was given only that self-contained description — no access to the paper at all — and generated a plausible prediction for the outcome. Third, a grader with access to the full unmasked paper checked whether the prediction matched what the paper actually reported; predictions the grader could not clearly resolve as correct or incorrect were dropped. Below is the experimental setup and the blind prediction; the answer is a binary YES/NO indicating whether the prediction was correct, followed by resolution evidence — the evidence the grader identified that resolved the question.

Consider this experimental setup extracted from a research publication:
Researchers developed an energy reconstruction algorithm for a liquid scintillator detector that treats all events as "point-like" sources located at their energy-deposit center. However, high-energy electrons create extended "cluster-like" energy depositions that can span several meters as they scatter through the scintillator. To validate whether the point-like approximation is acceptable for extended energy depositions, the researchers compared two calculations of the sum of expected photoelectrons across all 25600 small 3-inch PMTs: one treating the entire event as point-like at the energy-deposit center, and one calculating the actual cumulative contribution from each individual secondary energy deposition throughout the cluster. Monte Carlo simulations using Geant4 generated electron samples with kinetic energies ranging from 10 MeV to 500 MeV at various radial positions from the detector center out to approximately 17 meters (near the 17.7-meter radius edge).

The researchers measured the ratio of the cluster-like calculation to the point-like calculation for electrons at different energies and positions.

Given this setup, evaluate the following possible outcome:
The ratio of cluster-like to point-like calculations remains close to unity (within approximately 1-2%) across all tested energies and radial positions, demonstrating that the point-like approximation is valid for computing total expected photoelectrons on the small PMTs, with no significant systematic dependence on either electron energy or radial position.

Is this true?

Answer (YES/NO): NO